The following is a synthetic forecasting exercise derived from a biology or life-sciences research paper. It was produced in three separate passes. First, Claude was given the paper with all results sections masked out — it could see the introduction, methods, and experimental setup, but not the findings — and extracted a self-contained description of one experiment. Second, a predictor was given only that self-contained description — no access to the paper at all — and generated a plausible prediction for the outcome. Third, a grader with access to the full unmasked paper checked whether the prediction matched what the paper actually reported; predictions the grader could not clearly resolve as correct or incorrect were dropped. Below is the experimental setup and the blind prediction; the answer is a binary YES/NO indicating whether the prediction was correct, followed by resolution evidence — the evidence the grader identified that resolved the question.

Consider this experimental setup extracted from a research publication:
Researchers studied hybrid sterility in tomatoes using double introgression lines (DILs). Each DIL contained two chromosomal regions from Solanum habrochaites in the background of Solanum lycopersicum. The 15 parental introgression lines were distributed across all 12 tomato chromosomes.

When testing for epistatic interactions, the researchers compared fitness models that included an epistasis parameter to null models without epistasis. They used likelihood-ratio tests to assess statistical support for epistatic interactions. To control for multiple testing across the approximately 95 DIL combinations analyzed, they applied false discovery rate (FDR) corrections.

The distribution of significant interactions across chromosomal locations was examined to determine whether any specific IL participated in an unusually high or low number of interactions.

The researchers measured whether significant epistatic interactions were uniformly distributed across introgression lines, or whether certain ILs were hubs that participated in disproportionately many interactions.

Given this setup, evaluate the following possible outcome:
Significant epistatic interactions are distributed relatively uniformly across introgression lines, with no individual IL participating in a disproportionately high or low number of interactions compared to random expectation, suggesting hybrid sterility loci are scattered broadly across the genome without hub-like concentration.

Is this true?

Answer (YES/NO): NO